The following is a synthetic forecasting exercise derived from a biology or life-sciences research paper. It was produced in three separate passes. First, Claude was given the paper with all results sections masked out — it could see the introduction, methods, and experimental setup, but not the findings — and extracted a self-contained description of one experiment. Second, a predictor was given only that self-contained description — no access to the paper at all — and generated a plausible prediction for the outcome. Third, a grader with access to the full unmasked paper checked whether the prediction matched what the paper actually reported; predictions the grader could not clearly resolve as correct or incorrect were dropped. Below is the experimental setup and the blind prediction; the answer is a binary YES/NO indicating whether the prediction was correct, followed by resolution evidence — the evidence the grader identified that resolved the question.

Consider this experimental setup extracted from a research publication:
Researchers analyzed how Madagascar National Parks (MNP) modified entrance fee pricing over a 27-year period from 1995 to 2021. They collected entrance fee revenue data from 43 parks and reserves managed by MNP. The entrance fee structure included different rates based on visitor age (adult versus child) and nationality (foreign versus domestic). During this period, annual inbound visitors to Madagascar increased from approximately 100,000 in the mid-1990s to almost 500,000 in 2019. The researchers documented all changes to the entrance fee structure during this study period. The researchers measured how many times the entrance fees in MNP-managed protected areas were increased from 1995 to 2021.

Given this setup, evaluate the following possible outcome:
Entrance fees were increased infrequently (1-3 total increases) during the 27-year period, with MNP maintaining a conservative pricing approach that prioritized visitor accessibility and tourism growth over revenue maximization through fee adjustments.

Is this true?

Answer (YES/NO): YES